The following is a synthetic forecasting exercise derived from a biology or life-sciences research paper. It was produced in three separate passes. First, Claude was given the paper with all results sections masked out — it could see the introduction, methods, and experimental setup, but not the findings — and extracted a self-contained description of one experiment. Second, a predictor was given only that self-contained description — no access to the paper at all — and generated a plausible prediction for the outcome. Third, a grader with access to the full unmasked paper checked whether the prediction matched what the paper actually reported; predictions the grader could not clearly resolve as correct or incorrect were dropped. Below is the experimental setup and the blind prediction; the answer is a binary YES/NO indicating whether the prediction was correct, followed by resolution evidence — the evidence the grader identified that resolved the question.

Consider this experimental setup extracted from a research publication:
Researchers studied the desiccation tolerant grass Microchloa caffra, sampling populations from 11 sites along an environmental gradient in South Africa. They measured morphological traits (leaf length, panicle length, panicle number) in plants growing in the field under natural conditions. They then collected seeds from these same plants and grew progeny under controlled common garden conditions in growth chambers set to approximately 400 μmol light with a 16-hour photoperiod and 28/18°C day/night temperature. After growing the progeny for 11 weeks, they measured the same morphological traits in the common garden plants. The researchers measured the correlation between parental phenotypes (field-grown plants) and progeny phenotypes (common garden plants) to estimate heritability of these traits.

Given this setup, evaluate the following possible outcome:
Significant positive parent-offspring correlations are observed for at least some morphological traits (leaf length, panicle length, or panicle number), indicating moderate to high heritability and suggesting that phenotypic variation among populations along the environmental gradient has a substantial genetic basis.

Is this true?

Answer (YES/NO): YES